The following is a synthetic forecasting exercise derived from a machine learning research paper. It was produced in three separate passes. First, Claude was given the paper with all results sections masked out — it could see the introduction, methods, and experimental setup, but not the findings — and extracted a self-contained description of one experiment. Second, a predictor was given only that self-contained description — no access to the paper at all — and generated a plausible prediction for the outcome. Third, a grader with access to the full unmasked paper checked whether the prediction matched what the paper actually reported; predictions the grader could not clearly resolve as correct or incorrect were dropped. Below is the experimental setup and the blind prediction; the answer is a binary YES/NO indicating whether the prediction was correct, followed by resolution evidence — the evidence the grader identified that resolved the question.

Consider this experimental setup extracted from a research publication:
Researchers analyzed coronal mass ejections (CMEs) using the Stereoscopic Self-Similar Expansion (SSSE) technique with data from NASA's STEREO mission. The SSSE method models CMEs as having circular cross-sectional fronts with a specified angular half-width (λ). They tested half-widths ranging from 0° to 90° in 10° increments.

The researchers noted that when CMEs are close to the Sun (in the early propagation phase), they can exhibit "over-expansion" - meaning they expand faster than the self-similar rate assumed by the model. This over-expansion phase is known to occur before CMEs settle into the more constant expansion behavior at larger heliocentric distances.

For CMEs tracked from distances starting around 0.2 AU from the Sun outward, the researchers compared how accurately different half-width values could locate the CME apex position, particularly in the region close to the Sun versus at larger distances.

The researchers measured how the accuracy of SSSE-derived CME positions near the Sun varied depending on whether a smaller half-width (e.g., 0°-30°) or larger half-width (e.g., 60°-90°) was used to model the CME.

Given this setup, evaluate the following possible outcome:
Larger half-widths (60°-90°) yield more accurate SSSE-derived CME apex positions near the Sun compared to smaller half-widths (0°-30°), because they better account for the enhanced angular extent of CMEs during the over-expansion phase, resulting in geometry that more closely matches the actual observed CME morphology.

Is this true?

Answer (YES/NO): NO